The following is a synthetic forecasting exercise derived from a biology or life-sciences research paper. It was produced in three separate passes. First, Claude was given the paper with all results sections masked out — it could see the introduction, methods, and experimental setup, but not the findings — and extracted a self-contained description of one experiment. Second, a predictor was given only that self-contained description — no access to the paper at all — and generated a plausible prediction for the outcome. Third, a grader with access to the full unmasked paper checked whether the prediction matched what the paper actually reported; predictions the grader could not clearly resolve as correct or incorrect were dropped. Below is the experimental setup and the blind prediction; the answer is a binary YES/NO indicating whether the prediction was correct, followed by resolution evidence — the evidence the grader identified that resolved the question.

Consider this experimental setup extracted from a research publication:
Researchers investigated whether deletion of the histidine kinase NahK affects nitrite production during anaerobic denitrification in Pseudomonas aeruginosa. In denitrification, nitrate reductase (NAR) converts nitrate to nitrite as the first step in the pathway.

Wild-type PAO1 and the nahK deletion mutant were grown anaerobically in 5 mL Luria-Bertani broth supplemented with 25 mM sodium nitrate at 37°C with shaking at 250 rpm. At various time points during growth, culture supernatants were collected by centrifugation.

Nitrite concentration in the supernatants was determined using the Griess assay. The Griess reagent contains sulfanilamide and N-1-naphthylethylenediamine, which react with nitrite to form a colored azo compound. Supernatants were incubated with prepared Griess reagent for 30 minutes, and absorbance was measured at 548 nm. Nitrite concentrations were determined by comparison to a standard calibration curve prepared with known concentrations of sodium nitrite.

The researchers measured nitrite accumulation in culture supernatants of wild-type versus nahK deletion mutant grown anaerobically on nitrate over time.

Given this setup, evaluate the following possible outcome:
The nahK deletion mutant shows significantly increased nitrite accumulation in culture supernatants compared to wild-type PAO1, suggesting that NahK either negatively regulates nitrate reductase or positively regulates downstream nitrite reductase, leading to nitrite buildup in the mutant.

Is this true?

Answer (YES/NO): NO